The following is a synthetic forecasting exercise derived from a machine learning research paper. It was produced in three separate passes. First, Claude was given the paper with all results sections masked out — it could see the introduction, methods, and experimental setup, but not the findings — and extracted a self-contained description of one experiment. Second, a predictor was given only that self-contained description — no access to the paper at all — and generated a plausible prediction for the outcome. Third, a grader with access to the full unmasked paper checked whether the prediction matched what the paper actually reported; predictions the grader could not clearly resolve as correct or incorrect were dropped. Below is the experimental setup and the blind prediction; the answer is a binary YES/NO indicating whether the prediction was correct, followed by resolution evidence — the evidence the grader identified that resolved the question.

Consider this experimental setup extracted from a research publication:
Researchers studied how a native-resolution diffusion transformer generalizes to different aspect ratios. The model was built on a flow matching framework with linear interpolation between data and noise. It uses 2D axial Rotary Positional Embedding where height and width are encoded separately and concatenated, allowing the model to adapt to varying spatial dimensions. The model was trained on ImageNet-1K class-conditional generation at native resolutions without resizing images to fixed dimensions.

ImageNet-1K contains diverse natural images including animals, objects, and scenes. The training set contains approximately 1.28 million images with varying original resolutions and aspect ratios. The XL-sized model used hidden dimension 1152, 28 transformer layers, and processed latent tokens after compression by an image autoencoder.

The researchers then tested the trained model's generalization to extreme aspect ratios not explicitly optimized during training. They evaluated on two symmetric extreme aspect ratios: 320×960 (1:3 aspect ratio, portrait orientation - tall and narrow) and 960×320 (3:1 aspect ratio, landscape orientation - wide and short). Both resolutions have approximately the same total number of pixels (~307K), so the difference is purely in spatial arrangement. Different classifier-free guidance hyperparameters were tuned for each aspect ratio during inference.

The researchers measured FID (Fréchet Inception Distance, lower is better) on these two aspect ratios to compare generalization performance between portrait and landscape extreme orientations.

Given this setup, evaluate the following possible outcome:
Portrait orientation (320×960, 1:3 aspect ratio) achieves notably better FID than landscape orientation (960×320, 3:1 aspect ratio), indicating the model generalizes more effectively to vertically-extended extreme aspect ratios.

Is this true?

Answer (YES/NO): NO